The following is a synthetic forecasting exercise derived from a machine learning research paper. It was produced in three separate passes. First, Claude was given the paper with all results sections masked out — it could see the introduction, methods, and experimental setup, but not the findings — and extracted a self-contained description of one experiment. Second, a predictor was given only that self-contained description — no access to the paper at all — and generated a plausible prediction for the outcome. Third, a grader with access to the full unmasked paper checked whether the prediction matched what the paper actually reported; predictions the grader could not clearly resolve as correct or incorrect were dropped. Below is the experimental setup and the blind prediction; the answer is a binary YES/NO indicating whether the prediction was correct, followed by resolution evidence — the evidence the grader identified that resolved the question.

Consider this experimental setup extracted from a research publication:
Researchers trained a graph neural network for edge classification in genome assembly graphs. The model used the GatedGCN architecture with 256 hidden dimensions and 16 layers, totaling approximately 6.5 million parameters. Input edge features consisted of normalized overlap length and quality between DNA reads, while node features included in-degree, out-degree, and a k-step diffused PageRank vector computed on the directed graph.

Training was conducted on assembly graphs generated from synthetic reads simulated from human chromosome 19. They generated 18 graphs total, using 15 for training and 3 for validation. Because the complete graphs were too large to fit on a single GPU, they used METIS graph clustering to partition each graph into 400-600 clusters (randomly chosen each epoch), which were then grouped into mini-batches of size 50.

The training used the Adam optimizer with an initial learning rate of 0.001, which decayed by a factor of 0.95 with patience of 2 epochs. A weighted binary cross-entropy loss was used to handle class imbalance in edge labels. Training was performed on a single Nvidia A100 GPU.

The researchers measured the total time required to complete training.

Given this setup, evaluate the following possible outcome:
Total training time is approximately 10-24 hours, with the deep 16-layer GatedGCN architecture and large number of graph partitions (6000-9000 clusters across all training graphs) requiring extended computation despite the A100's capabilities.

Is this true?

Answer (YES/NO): NO